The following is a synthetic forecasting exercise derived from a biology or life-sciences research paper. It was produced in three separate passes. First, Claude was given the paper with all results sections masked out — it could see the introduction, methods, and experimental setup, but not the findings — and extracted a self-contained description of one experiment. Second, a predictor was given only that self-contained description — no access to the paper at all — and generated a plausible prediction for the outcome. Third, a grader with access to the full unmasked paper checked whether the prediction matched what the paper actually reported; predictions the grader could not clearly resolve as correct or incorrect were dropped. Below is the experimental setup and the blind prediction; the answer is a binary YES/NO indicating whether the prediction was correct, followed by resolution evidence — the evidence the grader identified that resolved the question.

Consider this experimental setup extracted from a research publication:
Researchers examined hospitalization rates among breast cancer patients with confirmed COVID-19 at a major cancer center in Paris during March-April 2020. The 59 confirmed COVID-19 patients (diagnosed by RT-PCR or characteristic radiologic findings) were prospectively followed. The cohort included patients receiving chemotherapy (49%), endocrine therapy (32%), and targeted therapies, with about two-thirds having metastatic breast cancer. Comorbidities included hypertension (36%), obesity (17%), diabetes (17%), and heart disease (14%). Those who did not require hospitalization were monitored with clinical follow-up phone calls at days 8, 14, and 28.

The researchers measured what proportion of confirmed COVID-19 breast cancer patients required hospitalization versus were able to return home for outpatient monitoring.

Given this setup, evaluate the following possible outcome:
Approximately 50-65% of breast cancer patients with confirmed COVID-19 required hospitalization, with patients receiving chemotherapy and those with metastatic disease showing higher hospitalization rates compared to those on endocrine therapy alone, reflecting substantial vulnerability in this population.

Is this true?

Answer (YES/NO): NO